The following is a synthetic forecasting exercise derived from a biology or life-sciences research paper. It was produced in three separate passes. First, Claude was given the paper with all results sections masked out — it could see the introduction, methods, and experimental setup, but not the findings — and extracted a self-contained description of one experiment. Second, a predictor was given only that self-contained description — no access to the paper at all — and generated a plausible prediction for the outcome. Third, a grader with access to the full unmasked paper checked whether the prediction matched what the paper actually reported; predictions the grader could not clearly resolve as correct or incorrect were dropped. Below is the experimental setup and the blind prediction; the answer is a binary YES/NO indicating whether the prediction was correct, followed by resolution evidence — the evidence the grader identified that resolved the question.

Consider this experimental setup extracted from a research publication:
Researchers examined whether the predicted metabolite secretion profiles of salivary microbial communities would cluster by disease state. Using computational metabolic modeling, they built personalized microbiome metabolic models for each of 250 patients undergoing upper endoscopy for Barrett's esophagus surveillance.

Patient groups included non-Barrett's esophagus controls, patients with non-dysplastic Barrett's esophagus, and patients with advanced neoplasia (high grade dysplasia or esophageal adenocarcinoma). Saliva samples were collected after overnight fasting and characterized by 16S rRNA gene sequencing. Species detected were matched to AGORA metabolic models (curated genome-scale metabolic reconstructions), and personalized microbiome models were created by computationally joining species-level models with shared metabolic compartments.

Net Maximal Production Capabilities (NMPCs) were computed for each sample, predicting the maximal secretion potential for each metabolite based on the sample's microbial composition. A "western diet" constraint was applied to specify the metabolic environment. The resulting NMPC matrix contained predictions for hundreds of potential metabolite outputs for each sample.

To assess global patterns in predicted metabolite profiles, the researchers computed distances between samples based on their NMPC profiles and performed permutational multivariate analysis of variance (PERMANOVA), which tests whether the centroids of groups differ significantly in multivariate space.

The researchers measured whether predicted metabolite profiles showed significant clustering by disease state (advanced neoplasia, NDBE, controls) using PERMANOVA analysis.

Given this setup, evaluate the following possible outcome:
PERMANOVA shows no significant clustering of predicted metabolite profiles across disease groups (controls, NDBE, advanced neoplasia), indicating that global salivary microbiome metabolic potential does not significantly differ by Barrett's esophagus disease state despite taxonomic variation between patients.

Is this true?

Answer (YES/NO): NO